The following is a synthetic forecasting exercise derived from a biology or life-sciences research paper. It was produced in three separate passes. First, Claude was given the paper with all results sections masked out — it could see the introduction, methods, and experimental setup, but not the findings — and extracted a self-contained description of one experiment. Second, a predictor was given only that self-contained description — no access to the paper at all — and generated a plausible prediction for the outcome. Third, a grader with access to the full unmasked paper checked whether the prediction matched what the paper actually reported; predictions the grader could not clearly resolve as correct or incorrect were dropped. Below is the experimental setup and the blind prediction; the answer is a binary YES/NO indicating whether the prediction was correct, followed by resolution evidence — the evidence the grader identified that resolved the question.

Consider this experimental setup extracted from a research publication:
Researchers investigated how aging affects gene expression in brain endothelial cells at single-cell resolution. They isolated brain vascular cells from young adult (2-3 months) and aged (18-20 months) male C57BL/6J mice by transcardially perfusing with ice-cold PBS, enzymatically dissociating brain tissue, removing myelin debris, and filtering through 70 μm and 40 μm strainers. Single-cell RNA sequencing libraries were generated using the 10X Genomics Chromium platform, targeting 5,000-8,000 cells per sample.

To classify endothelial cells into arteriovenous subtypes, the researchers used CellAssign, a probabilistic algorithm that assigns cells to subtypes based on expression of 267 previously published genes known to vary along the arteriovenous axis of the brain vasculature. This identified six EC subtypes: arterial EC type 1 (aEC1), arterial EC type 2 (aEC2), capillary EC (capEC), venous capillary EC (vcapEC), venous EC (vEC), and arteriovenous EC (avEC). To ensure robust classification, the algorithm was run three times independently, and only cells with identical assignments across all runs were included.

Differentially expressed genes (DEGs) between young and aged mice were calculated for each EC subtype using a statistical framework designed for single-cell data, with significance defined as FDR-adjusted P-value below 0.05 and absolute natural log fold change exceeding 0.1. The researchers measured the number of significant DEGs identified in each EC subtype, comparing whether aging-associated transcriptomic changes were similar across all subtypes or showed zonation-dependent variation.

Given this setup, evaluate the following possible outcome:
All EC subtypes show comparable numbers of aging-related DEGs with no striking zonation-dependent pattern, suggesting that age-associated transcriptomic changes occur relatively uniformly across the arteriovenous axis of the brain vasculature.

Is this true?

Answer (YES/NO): NO